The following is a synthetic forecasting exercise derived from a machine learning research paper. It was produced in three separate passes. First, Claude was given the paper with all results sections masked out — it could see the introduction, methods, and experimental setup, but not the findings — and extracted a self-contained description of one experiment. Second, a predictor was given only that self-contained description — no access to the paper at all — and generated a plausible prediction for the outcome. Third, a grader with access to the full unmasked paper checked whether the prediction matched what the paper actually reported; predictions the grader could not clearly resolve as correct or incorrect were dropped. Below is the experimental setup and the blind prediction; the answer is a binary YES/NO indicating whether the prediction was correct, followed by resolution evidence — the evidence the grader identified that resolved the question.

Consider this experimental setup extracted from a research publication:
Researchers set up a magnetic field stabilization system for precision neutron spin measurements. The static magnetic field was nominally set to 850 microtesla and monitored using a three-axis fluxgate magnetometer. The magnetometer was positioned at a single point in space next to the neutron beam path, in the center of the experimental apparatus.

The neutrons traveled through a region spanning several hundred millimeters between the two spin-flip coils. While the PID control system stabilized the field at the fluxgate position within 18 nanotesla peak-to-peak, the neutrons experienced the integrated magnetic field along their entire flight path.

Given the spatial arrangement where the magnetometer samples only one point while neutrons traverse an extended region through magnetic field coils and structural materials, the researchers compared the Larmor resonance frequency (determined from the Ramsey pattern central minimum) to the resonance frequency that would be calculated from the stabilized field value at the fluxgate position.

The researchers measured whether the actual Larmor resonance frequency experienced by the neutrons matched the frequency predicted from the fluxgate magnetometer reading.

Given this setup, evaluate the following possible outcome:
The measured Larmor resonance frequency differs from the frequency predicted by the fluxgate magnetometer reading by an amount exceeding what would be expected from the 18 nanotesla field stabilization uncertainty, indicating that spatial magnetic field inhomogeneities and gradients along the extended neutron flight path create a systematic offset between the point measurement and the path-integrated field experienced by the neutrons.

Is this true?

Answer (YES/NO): YES